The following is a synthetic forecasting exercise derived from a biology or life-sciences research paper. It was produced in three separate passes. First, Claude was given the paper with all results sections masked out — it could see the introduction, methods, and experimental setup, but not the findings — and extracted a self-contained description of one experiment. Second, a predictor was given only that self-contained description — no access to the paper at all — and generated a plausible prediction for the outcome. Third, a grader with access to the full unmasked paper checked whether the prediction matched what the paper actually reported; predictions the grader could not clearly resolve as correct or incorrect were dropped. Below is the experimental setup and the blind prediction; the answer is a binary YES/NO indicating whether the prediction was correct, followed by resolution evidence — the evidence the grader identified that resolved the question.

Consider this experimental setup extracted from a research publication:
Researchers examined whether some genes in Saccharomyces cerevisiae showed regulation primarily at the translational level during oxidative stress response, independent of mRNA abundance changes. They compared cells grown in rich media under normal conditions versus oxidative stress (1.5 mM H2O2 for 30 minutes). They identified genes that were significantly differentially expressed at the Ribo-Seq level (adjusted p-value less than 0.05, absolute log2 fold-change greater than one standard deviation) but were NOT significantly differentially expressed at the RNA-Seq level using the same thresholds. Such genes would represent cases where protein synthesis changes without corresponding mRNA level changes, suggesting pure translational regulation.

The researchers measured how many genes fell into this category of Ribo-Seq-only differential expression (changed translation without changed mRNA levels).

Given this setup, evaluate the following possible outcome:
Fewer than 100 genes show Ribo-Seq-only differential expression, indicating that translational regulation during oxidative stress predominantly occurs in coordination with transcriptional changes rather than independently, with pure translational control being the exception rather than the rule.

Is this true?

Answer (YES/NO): NO